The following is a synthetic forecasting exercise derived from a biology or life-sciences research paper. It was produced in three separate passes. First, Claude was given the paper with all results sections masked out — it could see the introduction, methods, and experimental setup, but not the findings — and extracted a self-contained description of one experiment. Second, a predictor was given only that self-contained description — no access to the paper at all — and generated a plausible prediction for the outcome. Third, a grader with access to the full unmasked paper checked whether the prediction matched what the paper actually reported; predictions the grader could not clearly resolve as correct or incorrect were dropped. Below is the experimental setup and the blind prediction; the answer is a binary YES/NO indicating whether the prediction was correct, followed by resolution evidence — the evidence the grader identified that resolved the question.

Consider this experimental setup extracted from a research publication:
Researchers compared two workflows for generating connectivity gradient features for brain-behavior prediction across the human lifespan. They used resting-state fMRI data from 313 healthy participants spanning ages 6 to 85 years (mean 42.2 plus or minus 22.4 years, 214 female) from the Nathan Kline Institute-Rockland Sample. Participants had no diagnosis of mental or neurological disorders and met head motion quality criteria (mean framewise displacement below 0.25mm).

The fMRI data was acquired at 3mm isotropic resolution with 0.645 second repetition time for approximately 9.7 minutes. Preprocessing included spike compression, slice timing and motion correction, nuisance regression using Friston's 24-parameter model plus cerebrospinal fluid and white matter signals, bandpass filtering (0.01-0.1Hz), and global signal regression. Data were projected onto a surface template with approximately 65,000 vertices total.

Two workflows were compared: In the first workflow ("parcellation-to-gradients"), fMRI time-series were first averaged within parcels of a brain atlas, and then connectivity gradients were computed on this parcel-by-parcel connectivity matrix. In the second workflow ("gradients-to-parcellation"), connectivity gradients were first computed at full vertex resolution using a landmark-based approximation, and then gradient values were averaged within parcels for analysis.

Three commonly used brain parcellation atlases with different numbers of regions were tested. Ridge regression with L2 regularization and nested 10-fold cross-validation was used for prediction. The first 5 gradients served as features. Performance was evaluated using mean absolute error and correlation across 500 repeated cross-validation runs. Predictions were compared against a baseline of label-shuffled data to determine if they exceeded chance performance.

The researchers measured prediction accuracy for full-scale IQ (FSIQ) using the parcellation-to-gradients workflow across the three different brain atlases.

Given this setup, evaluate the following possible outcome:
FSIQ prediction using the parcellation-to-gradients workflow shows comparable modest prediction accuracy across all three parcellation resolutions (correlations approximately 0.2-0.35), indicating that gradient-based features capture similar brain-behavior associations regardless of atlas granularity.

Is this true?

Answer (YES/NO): NO